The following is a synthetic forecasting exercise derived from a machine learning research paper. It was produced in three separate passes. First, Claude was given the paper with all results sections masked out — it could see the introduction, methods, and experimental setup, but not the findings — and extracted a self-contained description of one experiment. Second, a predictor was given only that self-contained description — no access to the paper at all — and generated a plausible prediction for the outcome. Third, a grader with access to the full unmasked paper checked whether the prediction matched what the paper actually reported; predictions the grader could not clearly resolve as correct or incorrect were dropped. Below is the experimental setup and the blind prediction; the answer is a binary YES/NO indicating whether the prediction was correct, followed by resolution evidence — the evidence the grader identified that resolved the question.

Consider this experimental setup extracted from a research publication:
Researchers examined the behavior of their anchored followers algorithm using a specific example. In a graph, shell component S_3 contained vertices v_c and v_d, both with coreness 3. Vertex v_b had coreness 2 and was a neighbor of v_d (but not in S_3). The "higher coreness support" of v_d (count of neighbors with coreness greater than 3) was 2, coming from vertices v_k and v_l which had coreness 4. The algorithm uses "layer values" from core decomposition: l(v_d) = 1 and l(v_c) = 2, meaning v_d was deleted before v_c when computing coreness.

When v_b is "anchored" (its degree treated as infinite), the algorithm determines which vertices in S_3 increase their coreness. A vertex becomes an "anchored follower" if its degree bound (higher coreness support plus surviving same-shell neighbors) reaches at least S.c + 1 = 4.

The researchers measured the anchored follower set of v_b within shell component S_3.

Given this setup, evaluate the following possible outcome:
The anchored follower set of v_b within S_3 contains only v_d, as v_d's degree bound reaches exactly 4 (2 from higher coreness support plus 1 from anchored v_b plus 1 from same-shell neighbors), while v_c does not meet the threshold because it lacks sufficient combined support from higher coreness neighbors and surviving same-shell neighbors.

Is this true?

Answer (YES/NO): NO